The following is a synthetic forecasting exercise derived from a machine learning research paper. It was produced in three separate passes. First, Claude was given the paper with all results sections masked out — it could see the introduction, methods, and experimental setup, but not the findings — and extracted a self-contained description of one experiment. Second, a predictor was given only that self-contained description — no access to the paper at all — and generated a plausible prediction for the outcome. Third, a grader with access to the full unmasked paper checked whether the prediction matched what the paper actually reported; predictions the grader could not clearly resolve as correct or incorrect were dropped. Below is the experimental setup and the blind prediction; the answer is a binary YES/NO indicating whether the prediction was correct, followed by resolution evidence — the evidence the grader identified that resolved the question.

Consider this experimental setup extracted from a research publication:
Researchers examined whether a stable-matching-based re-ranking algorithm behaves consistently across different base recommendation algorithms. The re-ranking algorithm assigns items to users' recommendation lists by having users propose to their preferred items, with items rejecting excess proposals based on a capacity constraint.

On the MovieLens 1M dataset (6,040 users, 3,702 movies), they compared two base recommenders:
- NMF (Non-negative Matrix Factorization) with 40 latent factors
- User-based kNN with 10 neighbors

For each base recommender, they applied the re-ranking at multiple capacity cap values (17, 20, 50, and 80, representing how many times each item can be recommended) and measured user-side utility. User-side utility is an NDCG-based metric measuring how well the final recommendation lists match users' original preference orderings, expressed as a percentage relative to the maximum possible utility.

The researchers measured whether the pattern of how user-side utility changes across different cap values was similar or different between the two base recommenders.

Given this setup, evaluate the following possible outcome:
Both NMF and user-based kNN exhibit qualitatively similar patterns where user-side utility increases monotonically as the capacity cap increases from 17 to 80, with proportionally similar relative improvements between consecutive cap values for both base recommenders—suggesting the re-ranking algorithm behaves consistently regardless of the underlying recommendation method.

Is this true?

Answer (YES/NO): NO